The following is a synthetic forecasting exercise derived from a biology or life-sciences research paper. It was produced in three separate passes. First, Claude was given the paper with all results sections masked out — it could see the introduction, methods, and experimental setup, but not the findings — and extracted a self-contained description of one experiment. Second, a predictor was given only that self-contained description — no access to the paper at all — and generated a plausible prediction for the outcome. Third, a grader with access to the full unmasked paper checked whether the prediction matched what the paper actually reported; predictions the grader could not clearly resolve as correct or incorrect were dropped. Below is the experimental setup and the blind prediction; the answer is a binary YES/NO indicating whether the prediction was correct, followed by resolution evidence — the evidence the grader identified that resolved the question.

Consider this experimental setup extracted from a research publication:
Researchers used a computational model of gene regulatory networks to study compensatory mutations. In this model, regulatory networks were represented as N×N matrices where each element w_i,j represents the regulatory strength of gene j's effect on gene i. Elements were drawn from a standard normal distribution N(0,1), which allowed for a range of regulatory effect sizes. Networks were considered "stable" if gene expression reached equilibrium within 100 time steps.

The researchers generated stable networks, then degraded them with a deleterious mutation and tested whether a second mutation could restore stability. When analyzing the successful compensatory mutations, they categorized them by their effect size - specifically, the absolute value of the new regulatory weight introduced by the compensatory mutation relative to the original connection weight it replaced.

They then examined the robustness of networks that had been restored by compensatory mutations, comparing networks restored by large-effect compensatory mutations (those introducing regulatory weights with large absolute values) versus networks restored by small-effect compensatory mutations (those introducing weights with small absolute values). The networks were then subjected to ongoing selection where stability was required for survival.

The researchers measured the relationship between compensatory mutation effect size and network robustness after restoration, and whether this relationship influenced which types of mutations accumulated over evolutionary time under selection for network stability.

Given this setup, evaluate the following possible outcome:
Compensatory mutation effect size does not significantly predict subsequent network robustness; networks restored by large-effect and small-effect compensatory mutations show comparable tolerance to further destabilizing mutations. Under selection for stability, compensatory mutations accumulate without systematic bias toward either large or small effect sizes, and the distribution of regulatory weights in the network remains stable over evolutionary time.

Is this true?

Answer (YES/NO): NO